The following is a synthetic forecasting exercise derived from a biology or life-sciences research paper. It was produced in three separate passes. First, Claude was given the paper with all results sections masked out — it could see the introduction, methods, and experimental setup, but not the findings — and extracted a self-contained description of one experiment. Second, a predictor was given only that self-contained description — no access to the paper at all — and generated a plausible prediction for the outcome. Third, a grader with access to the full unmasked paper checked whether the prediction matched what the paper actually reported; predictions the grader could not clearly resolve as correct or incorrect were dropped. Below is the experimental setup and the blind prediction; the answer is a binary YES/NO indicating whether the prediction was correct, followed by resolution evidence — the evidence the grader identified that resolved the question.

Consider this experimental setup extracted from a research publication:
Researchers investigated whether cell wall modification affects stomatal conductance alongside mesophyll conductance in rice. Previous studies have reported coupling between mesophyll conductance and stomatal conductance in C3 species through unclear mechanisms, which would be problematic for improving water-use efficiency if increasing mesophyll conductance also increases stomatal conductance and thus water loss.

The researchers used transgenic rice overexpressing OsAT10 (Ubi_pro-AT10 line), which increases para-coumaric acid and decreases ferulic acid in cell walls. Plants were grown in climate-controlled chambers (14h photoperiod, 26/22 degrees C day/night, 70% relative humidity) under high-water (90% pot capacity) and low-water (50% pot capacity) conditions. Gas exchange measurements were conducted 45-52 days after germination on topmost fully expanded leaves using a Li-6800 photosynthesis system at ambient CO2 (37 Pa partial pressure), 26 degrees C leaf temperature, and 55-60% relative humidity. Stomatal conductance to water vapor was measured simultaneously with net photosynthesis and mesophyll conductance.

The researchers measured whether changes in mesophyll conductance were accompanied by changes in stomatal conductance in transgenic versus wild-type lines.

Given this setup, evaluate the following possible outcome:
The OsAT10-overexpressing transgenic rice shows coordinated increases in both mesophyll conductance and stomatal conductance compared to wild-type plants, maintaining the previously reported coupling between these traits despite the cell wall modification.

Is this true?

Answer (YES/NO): YES